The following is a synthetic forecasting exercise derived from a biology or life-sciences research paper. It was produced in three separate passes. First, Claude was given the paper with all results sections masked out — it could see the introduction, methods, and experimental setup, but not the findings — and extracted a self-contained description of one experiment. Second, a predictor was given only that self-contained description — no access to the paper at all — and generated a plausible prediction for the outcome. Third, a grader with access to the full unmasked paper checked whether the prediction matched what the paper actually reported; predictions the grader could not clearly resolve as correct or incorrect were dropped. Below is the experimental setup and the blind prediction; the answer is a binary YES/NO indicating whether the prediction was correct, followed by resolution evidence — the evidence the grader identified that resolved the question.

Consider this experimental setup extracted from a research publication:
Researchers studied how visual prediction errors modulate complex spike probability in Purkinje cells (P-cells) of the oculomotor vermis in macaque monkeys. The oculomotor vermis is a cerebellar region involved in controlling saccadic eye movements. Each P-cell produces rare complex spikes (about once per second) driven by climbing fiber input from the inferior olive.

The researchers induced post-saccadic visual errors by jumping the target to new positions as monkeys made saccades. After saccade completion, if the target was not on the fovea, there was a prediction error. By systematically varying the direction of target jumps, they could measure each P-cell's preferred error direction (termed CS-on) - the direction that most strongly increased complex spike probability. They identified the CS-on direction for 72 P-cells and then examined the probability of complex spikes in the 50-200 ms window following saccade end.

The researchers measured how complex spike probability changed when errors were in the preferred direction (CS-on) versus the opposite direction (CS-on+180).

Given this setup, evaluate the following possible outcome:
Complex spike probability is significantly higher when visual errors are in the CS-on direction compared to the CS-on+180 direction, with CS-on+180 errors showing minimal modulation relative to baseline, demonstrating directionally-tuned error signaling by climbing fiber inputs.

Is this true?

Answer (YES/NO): NO